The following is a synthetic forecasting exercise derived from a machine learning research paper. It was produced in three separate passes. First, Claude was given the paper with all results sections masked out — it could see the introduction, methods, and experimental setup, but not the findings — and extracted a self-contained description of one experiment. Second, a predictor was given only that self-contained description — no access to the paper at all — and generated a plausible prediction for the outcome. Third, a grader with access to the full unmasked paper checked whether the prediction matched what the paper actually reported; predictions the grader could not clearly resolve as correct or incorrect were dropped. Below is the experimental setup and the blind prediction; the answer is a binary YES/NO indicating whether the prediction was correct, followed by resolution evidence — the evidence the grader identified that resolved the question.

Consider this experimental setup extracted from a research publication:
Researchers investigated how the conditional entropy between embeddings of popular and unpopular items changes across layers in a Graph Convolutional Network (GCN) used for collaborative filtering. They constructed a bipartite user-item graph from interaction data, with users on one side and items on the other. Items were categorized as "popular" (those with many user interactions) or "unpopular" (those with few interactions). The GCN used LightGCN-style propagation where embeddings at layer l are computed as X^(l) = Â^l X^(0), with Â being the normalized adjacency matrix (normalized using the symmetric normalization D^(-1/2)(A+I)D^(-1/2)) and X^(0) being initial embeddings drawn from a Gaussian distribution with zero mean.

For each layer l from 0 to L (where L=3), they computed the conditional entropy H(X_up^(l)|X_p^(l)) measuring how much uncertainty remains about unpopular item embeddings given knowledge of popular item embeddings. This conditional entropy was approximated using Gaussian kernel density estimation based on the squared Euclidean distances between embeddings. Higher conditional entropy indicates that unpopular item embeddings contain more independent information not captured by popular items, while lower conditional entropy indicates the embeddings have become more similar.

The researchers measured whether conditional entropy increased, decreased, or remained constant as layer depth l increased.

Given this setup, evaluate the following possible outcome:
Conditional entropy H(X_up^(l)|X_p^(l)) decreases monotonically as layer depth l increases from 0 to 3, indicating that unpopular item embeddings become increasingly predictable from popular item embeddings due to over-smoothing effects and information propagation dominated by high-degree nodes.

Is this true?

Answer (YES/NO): YES